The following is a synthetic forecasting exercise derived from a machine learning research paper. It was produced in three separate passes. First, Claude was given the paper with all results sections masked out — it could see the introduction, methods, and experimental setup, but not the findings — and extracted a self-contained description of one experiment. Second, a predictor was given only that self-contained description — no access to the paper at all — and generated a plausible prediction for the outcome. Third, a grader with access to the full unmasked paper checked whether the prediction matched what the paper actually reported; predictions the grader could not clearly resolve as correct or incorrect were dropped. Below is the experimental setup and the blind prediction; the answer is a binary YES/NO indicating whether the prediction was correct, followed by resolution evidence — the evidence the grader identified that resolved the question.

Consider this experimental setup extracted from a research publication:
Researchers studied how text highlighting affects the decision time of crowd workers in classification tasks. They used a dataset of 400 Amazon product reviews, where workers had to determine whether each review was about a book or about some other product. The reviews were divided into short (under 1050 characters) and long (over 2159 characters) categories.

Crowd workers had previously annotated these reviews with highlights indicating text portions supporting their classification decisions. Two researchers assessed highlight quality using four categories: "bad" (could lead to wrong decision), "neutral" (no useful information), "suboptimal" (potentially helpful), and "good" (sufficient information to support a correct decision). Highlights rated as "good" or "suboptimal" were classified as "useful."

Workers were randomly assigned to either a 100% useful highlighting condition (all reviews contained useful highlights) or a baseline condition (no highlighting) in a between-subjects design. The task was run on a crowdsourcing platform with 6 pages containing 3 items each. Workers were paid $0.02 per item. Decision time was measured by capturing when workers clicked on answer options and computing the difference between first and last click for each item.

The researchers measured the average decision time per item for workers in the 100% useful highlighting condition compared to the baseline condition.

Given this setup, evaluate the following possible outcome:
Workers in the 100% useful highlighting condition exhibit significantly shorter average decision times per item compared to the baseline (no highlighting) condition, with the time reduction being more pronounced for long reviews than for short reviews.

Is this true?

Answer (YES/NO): NO